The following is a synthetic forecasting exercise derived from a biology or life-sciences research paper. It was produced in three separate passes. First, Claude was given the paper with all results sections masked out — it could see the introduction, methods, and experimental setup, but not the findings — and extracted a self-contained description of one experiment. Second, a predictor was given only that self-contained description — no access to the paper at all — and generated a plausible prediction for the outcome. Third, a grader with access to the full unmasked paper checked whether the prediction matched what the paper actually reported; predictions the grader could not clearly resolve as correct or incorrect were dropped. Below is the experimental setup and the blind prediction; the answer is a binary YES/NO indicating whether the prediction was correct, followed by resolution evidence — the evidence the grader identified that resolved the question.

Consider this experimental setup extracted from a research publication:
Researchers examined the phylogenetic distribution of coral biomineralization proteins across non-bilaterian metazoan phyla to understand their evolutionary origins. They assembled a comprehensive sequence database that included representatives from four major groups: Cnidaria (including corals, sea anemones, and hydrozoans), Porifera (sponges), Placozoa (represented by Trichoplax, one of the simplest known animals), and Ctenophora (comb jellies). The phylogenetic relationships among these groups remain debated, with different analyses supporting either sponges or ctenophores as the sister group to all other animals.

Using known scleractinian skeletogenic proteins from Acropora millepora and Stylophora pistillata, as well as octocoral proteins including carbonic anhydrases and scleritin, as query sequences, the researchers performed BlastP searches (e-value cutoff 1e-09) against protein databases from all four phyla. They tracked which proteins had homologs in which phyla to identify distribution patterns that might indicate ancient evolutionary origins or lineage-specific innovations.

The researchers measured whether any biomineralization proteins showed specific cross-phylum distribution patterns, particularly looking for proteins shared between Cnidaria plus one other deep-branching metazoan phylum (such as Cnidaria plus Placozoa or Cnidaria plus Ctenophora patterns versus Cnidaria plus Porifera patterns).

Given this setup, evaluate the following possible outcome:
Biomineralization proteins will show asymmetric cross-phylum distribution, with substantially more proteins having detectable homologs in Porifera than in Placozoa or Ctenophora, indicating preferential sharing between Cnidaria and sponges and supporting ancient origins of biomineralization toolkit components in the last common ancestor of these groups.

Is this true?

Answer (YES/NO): YES